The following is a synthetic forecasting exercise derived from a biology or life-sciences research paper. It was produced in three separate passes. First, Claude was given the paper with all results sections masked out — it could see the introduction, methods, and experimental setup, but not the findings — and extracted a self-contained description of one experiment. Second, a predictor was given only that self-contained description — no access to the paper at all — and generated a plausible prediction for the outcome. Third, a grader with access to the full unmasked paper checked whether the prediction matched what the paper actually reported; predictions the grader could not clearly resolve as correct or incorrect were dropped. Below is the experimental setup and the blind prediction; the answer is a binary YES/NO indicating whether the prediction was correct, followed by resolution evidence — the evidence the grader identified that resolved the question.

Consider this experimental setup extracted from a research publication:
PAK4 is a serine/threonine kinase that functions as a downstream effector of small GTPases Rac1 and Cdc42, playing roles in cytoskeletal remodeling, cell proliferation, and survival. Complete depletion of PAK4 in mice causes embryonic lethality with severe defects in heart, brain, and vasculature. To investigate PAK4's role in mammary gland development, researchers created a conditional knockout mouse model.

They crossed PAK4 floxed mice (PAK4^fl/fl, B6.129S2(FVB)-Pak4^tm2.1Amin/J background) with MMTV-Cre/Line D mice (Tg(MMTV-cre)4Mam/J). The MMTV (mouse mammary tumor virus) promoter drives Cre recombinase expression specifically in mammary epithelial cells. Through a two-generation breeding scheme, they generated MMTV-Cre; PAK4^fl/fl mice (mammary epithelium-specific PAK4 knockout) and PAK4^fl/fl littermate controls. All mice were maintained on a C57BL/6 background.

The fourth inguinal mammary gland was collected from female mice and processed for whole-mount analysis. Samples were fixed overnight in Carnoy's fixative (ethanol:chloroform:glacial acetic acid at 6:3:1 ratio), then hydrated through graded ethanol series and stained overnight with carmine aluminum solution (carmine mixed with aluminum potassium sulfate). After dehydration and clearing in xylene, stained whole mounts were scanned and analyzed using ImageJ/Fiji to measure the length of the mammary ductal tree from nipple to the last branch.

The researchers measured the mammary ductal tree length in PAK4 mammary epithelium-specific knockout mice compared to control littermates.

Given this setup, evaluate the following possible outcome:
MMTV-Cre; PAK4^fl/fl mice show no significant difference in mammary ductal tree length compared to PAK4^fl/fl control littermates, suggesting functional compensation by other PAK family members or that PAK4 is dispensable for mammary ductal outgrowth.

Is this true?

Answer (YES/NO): YES